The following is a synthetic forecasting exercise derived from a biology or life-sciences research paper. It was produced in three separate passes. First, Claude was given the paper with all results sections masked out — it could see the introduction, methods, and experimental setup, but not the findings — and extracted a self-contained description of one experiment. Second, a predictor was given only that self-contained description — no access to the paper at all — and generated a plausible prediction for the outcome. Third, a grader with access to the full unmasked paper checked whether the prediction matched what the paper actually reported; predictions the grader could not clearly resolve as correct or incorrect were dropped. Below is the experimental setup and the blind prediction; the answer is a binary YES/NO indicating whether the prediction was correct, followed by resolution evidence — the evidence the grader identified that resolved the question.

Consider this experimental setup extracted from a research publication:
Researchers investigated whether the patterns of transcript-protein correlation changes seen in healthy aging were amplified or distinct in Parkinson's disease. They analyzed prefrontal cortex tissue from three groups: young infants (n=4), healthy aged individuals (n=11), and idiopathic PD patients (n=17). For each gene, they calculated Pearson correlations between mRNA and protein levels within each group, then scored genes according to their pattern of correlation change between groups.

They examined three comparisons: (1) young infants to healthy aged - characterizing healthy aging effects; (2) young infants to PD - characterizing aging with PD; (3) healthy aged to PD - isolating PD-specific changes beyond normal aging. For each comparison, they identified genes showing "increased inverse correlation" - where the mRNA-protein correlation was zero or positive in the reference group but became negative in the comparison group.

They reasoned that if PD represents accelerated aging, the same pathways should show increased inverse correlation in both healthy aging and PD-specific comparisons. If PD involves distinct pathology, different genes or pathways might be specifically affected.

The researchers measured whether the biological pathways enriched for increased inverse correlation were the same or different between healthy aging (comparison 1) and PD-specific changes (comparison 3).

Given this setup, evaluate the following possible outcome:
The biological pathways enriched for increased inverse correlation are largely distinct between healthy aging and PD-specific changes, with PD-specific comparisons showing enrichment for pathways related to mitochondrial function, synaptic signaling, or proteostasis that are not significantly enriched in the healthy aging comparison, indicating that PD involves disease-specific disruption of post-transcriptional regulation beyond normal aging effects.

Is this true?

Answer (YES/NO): YES